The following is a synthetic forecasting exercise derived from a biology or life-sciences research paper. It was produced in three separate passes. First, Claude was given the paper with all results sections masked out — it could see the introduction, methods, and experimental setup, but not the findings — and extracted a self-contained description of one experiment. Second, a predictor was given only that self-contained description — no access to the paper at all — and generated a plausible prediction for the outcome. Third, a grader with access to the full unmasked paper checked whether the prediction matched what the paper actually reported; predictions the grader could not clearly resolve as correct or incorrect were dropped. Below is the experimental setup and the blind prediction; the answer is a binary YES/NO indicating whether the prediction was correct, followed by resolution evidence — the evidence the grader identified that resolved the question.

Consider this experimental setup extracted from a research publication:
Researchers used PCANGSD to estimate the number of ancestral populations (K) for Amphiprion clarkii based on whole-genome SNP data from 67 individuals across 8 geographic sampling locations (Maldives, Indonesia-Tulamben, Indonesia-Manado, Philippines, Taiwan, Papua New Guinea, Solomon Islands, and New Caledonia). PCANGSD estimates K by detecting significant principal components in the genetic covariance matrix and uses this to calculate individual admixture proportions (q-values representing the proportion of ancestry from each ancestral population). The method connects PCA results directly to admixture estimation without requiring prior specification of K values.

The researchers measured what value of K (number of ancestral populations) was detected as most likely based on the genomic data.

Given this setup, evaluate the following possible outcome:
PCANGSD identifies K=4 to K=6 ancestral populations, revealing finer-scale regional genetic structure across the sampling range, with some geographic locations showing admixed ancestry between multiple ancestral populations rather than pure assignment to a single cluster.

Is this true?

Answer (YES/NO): YES